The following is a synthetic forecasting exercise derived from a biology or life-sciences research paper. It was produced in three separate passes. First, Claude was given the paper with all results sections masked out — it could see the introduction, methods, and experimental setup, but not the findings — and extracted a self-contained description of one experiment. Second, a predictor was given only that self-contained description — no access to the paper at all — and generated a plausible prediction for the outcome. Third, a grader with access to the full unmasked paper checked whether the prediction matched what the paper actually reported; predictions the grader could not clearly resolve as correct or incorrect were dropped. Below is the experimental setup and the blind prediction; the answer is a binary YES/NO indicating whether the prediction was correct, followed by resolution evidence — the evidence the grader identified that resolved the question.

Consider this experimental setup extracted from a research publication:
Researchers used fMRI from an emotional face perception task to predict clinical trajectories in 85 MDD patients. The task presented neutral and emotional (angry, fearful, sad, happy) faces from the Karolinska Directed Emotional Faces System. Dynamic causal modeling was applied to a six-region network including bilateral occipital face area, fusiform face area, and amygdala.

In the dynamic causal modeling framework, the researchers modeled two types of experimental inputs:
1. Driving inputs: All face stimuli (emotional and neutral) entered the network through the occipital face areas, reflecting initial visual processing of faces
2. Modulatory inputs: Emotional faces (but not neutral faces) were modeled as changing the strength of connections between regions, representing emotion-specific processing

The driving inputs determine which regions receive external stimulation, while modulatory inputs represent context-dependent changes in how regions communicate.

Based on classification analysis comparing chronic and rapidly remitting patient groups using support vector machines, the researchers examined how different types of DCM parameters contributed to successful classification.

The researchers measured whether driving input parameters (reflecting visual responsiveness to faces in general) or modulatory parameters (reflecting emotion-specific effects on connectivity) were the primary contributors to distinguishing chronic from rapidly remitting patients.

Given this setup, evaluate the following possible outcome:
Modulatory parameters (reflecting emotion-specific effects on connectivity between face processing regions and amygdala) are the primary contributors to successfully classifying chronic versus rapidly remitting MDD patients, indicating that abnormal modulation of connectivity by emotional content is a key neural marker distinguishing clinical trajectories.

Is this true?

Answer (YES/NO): YES